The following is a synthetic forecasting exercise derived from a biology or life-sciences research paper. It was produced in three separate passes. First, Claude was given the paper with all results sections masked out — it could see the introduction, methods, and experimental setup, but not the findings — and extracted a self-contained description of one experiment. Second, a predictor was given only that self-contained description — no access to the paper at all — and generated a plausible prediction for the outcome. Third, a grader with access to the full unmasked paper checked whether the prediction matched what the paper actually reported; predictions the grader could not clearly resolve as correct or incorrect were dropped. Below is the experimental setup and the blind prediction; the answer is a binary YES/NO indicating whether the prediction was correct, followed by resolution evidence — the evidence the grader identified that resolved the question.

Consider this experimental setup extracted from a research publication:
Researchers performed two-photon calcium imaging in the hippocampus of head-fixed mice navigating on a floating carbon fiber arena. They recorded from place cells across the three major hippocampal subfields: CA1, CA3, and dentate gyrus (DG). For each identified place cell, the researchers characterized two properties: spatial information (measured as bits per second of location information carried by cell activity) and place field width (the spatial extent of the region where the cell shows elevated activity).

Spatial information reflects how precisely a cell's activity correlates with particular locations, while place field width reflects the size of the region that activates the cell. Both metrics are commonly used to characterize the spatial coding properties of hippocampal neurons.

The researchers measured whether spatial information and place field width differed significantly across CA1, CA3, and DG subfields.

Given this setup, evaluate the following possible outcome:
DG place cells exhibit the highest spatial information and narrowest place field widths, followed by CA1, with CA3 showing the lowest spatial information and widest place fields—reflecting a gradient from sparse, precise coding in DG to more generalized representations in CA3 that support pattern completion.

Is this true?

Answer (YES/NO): NO